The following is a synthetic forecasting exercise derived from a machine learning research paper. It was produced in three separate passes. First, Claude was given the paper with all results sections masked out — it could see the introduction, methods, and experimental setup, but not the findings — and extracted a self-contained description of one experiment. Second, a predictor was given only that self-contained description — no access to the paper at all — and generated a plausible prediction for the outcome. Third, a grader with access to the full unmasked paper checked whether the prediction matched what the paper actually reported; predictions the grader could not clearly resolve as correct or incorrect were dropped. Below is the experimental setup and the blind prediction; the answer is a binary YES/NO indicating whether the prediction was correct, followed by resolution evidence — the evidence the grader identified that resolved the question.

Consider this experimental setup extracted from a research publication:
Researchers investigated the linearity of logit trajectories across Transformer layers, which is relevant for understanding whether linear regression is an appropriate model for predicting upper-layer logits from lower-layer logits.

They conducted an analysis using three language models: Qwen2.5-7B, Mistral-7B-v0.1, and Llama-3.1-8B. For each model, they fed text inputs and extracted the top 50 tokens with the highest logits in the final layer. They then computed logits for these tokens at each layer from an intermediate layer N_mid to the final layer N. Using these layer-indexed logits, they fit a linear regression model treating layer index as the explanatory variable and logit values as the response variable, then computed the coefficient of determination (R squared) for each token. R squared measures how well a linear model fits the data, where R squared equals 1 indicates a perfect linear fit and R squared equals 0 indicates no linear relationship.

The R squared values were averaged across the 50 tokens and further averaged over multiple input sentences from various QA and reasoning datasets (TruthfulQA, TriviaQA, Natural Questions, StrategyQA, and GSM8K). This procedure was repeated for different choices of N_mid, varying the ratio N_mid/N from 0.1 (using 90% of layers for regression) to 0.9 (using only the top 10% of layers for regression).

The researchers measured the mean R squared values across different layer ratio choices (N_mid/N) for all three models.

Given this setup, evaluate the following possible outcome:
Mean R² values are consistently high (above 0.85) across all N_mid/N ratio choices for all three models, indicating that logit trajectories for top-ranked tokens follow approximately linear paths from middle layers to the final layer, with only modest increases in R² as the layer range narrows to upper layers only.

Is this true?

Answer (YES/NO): NO